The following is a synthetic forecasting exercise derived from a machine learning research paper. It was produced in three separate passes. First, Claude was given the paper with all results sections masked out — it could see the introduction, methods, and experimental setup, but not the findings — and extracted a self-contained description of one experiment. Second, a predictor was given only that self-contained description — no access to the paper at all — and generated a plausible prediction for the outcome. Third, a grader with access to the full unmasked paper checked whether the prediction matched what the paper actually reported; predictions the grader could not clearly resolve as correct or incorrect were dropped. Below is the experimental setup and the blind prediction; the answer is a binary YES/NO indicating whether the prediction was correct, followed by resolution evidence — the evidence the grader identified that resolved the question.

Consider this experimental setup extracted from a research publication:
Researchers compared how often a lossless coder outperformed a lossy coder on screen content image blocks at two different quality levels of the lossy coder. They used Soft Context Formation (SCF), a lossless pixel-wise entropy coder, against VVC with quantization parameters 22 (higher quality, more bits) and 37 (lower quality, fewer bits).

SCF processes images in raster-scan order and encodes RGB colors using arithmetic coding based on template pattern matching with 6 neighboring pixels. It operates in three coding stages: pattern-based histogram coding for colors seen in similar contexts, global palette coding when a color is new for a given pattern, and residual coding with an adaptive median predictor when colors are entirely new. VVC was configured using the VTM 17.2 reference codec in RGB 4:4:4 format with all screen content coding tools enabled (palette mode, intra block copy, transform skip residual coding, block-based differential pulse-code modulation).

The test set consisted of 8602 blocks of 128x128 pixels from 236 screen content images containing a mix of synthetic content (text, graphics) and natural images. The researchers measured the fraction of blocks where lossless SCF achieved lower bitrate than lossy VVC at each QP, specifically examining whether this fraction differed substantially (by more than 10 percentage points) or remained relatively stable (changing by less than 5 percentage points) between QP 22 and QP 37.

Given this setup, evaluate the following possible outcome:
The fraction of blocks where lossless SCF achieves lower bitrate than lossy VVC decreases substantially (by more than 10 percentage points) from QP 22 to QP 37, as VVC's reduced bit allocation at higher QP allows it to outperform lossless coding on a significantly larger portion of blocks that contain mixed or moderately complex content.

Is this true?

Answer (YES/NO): YES